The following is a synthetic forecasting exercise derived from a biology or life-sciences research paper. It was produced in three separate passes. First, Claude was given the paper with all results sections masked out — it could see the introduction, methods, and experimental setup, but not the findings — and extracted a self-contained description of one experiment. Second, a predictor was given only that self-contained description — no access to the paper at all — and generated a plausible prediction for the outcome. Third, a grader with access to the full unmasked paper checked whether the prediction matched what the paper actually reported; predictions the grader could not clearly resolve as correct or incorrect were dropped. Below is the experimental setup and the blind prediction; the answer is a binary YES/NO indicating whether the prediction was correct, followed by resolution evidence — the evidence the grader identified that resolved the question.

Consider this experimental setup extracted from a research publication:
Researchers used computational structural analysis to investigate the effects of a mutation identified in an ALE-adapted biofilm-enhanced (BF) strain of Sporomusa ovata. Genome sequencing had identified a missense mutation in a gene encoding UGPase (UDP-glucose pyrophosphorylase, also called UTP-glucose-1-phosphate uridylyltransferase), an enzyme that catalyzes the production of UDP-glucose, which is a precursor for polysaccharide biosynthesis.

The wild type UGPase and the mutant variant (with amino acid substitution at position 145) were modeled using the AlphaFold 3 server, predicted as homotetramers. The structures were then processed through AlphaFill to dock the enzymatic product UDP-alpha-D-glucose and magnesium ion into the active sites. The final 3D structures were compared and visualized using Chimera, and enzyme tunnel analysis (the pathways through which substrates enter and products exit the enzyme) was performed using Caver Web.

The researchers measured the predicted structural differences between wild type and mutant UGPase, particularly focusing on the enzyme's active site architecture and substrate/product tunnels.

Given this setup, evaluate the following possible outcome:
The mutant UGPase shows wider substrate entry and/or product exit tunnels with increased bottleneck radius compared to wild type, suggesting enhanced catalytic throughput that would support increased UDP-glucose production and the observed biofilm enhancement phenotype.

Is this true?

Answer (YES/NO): YES